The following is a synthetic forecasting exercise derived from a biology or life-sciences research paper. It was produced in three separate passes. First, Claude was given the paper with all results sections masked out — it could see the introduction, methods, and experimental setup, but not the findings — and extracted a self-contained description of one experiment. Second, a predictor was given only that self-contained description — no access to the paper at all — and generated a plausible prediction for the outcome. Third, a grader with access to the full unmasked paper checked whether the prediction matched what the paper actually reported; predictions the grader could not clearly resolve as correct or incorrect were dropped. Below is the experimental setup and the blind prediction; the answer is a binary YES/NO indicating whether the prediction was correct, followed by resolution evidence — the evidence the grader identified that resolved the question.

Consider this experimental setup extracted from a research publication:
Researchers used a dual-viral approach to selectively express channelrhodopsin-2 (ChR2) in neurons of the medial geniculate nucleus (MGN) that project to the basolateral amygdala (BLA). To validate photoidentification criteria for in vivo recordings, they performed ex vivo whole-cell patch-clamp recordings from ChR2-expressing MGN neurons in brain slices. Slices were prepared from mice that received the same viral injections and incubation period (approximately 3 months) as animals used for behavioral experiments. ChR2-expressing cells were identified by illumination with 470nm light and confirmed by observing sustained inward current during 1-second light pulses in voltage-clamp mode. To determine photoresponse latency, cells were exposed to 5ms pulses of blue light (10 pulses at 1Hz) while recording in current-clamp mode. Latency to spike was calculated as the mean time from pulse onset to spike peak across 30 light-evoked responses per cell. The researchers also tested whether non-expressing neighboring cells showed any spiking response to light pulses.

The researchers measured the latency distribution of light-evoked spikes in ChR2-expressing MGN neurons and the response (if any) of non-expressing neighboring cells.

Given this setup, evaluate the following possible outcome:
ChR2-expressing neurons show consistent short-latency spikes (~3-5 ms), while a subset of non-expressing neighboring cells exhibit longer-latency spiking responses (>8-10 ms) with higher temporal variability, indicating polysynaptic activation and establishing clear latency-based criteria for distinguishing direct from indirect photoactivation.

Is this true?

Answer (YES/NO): NO